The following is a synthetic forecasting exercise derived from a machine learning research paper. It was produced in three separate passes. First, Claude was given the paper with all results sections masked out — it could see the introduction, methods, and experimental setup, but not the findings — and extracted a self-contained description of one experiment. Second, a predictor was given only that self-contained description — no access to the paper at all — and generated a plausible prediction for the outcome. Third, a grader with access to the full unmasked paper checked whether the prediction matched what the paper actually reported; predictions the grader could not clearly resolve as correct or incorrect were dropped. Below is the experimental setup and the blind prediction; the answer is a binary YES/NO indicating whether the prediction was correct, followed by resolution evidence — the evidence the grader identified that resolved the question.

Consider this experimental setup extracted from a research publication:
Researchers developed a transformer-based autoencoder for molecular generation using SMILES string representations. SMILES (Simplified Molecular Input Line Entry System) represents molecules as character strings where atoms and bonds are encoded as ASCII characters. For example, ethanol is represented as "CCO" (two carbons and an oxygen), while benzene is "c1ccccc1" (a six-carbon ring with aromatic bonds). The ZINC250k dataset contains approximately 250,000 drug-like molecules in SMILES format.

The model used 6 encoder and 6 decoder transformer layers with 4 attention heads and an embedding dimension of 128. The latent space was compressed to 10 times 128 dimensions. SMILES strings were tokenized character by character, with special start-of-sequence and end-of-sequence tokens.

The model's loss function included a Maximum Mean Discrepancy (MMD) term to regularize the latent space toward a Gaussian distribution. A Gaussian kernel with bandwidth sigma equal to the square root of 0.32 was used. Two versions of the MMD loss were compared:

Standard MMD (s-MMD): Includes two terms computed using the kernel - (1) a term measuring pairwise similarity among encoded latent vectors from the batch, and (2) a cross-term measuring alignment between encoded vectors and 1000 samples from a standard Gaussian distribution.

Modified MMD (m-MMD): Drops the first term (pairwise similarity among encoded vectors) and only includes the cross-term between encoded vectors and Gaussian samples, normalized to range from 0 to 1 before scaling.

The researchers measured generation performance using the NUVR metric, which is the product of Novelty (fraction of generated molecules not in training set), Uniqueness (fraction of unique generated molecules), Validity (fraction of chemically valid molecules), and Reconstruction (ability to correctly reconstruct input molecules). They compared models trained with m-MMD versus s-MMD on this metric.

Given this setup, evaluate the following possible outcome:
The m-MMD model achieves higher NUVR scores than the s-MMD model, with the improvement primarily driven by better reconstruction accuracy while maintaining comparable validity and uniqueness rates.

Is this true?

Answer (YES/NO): NO